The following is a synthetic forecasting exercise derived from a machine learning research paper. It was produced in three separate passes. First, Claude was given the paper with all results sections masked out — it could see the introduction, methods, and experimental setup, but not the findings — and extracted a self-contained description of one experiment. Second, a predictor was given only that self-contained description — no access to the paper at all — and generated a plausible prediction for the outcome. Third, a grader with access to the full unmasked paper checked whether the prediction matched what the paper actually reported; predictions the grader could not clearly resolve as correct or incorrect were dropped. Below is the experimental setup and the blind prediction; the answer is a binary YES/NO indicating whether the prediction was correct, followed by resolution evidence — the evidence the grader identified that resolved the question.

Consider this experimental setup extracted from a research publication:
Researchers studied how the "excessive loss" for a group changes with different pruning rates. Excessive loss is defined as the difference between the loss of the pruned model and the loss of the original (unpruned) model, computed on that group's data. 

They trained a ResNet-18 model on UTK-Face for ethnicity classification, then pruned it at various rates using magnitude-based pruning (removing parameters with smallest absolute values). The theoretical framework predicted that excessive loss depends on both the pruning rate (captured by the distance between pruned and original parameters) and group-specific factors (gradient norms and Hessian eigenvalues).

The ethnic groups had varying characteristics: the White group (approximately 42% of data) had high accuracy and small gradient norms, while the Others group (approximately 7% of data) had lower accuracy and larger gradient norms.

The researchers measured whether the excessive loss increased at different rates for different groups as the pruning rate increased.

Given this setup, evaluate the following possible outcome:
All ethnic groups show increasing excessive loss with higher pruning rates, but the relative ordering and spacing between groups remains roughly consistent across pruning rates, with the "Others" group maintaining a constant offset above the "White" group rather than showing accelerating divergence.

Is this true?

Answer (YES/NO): NO